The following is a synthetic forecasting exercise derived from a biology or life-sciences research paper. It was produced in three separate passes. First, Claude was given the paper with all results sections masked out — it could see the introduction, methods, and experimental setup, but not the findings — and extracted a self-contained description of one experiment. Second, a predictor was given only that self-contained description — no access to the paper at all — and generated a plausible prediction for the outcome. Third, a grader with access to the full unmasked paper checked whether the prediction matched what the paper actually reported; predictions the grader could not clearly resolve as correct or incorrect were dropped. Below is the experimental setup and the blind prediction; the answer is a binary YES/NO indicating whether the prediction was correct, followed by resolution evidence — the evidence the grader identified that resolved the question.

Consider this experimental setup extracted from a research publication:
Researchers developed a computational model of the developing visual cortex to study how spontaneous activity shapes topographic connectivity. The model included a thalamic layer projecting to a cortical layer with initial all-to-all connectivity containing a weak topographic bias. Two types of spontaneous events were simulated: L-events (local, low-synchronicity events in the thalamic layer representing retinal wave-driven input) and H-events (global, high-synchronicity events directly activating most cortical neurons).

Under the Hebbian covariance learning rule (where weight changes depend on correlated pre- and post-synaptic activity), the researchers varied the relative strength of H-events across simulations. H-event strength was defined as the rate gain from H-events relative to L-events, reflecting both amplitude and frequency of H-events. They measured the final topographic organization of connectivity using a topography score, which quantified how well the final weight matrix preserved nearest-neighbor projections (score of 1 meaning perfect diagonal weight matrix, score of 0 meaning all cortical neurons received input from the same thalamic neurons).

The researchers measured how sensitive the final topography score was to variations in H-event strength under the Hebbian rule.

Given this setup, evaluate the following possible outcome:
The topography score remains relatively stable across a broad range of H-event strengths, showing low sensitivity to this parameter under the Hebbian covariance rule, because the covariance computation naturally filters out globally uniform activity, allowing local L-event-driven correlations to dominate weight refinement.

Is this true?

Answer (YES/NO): NO